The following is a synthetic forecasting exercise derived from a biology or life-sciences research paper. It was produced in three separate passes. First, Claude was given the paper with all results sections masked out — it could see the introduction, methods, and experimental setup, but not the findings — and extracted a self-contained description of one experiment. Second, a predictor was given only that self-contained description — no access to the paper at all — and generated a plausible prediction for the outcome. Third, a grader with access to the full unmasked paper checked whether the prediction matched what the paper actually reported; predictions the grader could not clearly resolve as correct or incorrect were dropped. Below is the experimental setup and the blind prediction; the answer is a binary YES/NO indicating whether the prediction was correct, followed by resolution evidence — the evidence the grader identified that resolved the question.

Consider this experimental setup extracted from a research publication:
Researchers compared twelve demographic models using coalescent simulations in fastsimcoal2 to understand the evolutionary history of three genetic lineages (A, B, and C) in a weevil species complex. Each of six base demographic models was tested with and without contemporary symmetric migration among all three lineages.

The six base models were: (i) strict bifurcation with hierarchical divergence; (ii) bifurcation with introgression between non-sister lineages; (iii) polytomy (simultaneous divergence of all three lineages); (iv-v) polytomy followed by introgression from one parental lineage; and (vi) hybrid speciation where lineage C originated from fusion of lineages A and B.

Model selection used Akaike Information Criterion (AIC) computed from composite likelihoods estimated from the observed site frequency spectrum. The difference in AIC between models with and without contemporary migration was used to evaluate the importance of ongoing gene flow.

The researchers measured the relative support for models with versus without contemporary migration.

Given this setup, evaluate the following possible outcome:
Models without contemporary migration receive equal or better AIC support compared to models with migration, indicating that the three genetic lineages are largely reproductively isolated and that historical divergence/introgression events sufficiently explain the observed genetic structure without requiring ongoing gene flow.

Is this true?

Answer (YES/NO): NO